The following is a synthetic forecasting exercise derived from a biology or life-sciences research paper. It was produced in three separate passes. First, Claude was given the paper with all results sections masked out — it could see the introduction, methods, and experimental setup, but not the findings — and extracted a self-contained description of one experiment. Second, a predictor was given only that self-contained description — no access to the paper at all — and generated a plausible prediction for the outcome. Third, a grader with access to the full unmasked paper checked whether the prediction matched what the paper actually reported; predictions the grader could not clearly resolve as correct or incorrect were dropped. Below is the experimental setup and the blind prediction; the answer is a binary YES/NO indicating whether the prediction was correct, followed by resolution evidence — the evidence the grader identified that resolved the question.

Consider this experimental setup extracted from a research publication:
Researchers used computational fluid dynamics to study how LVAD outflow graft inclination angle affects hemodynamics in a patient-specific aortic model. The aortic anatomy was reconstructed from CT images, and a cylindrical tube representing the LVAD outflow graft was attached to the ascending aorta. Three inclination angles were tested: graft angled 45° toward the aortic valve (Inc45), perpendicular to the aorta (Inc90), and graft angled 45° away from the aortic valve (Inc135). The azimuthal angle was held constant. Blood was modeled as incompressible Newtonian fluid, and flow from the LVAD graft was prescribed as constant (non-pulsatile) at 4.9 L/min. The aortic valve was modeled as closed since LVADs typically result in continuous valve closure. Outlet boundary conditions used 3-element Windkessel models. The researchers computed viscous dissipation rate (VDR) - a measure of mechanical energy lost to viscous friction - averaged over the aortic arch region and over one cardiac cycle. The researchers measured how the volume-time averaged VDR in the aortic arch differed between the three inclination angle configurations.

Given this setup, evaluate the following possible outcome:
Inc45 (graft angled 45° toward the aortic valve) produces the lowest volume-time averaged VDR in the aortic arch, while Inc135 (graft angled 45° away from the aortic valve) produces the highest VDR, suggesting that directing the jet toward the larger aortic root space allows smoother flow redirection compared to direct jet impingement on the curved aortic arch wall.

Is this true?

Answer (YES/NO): NO